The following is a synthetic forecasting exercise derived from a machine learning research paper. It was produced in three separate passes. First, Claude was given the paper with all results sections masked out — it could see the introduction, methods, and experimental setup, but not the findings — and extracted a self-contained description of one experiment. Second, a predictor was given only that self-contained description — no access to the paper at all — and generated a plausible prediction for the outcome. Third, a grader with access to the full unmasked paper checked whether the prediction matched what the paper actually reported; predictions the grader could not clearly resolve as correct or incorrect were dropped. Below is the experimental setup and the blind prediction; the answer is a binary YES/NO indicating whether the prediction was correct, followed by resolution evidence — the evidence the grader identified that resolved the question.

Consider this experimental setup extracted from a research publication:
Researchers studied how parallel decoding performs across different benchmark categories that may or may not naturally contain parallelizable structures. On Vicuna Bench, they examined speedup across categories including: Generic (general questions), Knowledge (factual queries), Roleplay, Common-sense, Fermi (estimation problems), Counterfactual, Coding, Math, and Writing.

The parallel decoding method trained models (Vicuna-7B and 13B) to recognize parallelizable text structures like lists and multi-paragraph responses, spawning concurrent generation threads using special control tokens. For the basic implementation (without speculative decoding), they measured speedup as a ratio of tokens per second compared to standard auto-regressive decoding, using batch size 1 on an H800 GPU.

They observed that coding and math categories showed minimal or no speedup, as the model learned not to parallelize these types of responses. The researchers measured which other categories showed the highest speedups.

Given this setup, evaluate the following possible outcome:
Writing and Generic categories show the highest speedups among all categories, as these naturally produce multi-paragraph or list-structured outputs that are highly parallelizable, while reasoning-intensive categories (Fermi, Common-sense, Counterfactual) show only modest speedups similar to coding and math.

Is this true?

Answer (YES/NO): NO